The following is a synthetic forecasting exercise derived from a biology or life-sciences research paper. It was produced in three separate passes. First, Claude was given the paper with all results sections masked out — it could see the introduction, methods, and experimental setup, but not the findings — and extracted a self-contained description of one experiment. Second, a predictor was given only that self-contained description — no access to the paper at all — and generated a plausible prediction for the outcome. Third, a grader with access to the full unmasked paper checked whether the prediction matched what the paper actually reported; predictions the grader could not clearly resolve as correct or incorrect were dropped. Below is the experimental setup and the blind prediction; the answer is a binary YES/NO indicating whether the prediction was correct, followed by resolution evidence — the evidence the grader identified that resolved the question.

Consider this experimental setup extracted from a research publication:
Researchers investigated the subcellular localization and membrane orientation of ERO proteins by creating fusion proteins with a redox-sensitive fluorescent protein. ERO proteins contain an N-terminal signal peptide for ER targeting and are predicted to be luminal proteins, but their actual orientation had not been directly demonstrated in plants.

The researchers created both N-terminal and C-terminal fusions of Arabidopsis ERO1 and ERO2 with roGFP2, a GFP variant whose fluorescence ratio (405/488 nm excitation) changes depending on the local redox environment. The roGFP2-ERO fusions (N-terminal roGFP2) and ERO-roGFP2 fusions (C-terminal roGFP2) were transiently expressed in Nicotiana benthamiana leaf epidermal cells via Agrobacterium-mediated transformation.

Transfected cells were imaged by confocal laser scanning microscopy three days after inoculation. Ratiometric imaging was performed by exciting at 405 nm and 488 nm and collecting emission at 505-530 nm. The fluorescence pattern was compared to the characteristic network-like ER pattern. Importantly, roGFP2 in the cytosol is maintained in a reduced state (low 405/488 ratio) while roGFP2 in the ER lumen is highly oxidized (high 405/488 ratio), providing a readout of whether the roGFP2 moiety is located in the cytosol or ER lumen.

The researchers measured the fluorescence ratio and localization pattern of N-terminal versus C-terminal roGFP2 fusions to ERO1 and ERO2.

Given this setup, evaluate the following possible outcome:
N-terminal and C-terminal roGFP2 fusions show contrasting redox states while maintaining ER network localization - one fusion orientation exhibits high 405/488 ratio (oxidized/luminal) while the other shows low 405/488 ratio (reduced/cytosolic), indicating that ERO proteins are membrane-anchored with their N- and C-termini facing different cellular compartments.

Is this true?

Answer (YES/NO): YES